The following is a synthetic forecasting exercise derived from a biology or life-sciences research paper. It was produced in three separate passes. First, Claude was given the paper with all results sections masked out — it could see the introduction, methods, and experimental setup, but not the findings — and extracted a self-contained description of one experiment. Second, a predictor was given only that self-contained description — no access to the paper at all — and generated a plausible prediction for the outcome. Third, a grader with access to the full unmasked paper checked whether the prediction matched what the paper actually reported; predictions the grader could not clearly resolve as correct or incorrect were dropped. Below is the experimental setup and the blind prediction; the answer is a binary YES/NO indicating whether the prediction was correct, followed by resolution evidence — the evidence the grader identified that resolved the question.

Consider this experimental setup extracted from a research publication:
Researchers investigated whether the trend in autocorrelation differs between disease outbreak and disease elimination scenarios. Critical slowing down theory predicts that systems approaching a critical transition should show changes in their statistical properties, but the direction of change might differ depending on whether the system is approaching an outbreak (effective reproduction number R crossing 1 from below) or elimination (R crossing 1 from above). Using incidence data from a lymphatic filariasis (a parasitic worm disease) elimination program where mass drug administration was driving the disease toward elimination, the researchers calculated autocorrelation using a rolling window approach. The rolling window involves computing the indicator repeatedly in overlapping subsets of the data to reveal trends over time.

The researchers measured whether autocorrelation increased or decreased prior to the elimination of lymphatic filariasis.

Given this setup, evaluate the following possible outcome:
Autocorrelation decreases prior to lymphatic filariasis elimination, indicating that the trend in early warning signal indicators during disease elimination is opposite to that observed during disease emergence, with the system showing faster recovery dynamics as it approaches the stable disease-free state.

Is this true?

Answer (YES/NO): YES